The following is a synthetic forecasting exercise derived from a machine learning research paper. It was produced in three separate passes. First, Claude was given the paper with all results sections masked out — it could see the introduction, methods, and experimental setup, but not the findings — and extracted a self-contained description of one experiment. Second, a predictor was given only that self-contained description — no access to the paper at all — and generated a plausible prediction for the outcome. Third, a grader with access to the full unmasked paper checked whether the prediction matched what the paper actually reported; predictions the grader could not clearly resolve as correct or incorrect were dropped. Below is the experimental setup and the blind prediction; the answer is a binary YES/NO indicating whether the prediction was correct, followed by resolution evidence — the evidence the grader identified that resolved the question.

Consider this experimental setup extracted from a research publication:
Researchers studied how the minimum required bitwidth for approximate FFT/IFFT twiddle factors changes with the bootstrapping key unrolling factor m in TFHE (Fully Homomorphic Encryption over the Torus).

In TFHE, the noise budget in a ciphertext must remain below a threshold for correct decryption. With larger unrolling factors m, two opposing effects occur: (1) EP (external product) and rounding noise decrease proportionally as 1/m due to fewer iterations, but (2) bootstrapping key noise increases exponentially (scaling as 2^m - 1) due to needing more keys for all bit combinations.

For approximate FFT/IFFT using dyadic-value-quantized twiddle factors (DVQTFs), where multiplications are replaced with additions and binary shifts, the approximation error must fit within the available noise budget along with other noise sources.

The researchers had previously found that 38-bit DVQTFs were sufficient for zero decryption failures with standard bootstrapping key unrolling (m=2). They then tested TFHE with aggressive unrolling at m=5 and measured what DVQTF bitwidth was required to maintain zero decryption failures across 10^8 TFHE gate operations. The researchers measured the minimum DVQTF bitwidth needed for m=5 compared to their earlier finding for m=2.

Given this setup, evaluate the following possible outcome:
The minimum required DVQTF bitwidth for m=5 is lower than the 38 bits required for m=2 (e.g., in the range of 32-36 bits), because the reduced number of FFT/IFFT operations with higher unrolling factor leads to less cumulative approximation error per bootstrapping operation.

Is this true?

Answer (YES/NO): NO